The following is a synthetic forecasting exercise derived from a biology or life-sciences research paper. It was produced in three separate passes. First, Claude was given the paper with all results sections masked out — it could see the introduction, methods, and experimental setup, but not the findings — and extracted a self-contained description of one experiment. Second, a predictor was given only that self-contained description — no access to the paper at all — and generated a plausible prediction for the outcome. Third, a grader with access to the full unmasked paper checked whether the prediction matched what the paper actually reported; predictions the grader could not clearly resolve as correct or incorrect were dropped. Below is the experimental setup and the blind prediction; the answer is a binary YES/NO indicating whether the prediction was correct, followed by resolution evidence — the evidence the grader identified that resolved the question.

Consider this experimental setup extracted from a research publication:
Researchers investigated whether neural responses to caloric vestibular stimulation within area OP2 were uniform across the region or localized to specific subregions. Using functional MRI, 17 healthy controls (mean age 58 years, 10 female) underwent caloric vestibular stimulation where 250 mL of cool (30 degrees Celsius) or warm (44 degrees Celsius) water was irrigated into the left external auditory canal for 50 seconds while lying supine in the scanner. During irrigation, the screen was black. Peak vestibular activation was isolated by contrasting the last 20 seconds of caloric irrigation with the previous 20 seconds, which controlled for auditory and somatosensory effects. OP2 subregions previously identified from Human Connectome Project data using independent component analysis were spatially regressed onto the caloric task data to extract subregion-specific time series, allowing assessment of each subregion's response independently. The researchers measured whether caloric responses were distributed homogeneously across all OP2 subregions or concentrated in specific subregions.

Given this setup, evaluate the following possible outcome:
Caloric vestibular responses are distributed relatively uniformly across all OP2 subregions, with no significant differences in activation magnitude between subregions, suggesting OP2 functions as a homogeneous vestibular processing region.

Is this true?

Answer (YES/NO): NO